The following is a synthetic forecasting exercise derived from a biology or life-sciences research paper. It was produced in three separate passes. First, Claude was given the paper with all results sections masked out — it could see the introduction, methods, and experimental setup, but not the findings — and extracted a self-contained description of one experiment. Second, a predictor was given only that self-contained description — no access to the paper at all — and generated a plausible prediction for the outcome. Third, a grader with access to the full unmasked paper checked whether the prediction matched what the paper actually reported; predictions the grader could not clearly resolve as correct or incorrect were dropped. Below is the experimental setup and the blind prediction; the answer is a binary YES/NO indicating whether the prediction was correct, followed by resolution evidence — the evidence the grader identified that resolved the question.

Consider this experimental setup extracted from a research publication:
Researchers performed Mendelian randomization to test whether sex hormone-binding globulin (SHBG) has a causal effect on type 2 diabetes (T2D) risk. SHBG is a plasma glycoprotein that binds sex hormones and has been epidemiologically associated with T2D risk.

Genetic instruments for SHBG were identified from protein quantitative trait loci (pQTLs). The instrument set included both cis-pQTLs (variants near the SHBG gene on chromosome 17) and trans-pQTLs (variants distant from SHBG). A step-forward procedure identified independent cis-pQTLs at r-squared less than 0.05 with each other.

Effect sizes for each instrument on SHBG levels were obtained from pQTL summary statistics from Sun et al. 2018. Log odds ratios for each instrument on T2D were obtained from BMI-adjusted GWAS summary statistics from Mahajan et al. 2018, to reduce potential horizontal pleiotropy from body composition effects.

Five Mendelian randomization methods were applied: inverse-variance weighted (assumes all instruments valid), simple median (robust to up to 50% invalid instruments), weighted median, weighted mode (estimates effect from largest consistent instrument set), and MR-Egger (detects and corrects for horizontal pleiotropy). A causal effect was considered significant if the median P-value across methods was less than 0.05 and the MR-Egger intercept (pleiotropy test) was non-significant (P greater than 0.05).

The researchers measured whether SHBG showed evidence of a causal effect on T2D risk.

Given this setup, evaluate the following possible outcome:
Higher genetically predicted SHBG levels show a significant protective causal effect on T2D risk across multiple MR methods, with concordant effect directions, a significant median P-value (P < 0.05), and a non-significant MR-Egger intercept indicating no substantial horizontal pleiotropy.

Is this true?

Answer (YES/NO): YES